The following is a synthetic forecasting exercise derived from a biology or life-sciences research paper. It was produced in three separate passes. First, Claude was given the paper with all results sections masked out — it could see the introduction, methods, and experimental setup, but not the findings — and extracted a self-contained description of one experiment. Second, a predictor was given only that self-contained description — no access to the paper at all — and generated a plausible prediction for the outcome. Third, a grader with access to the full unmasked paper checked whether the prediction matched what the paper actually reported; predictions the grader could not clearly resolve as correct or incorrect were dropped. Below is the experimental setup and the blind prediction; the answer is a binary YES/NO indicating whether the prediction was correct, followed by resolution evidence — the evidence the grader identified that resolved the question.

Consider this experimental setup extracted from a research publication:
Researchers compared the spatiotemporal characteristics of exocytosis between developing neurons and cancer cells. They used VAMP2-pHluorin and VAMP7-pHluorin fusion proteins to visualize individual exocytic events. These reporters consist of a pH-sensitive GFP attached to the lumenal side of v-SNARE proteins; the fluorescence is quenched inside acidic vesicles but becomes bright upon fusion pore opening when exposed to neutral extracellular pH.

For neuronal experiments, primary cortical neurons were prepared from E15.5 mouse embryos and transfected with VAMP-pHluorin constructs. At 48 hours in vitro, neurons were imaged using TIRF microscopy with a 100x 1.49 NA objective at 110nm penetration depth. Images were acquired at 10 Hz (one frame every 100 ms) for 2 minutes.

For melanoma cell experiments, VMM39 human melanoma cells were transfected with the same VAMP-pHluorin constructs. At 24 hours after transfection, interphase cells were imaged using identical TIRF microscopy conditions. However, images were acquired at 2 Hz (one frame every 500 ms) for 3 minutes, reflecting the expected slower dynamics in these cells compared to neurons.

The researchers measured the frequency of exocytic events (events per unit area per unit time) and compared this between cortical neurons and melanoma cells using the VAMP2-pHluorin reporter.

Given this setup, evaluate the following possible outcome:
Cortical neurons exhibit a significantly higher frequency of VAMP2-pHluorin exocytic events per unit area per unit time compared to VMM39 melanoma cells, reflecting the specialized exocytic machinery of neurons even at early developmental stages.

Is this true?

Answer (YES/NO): YES